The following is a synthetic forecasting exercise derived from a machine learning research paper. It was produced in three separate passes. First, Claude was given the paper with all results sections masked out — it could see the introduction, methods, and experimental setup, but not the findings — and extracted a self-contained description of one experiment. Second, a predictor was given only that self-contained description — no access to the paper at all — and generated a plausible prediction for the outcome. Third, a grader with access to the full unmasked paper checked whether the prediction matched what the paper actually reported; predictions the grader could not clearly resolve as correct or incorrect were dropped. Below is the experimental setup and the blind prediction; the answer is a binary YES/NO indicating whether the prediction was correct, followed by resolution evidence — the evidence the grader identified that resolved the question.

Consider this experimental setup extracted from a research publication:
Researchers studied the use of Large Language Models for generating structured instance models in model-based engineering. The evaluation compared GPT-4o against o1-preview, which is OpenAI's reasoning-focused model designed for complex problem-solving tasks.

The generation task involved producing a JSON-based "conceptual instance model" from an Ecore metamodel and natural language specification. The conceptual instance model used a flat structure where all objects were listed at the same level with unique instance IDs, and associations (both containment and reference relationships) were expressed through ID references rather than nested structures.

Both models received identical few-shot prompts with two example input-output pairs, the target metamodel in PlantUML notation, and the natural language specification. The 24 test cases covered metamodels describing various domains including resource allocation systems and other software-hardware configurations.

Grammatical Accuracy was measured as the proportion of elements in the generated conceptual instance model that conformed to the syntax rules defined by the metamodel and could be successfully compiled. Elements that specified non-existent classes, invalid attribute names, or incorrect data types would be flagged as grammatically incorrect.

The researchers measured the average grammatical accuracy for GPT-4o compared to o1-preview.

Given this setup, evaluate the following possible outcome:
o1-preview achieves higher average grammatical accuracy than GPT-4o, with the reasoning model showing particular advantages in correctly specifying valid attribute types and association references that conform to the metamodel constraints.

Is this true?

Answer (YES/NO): NO